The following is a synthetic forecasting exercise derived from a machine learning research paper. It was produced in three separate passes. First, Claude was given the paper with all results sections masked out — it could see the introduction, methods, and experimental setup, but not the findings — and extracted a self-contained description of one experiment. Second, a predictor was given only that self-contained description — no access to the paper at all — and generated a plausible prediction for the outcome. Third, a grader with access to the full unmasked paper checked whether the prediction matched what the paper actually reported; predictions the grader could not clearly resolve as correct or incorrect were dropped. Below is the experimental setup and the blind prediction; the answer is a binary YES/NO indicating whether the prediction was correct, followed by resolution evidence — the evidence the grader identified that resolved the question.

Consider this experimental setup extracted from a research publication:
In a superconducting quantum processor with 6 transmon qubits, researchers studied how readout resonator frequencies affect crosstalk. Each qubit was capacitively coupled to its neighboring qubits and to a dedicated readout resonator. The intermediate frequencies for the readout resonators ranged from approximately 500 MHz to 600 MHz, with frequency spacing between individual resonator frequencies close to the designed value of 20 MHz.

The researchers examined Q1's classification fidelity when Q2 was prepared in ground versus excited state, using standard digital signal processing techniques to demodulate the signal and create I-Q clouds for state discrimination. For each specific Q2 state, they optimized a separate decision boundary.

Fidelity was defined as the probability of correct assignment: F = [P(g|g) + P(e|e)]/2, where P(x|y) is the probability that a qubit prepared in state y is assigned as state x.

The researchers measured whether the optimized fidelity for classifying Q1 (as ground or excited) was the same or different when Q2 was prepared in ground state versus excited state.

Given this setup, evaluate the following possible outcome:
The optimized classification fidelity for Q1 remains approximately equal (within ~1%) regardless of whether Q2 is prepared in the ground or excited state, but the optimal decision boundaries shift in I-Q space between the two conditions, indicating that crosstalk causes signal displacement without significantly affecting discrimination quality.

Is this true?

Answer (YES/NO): YES